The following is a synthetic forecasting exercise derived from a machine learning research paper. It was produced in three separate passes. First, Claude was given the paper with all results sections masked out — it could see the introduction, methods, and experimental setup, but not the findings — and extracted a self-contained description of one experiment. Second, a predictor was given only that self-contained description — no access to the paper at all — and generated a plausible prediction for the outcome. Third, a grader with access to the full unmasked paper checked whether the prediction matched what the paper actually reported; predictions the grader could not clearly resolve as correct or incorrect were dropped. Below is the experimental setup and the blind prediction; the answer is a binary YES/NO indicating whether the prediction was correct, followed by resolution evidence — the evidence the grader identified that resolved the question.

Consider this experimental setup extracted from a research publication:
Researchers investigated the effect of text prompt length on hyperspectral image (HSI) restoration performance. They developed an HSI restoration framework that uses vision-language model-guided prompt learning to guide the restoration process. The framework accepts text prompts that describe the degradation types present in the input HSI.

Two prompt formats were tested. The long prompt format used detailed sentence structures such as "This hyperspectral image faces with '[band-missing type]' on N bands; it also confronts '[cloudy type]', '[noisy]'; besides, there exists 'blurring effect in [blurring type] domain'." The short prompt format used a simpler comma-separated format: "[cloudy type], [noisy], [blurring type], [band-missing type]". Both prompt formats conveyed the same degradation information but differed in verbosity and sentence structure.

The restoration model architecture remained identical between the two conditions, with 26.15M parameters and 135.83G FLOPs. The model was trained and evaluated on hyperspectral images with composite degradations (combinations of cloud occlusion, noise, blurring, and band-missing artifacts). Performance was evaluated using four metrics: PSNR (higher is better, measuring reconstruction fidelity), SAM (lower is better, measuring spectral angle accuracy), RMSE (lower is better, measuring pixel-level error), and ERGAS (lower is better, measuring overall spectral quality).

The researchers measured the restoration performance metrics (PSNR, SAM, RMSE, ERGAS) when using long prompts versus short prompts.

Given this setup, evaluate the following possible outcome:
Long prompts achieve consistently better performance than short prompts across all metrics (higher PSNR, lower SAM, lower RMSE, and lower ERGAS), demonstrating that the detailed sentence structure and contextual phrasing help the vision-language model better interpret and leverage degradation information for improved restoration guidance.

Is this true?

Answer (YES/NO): NO